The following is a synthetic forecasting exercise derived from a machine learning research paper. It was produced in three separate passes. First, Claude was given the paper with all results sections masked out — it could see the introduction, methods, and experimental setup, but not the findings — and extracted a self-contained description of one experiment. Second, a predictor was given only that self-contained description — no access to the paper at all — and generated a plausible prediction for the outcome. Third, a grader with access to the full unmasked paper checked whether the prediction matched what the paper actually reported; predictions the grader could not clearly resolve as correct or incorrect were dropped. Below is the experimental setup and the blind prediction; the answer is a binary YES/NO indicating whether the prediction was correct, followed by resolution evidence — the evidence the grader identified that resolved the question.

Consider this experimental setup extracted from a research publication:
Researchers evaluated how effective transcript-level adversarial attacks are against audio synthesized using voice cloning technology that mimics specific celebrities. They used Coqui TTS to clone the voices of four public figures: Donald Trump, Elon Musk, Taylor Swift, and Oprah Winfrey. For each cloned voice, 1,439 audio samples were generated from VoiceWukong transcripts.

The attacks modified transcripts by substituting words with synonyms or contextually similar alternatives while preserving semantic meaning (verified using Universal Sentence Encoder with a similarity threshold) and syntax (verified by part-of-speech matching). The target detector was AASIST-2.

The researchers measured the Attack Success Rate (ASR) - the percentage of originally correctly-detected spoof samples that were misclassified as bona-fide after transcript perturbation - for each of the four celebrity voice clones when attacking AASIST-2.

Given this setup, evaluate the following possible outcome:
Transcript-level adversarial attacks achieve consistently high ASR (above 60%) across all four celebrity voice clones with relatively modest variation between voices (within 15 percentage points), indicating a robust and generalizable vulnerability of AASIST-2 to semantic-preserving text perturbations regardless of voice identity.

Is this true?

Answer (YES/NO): NO